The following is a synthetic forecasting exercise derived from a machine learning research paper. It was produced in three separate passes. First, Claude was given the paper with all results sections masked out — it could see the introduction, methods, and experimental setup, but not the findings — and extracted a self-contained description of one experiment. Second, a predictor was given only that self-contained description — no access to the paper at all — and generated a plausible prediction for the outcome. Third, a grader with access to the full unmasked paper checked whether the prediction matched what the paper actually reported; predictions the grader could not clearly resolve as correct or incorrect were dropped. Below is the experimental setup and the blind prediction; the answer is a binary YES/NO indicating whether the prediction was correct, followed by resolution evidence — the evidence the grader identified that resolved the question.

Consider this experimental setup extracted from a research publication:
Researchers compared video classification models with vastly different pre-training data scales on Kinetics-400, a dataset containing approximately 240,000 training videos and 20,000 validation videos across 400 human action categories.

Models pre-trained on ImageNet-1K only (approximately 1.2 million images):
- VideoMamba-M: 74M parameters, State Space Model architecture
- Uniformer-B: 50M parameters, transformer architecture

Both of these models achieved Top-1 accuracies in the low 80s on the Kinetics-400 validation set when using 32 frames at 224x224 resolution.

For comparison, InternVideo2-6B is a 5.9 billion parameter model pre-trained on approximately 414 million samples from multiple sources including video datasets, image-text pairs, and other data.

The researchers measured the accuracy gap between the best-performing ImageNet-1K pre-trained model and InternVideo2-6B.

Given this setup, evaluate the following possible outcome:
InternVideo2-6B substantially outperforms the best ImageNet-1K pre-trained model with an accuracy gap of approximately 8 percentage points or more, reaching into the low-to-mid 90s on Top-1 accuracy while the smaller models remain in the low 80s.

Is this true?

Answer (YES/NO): NO